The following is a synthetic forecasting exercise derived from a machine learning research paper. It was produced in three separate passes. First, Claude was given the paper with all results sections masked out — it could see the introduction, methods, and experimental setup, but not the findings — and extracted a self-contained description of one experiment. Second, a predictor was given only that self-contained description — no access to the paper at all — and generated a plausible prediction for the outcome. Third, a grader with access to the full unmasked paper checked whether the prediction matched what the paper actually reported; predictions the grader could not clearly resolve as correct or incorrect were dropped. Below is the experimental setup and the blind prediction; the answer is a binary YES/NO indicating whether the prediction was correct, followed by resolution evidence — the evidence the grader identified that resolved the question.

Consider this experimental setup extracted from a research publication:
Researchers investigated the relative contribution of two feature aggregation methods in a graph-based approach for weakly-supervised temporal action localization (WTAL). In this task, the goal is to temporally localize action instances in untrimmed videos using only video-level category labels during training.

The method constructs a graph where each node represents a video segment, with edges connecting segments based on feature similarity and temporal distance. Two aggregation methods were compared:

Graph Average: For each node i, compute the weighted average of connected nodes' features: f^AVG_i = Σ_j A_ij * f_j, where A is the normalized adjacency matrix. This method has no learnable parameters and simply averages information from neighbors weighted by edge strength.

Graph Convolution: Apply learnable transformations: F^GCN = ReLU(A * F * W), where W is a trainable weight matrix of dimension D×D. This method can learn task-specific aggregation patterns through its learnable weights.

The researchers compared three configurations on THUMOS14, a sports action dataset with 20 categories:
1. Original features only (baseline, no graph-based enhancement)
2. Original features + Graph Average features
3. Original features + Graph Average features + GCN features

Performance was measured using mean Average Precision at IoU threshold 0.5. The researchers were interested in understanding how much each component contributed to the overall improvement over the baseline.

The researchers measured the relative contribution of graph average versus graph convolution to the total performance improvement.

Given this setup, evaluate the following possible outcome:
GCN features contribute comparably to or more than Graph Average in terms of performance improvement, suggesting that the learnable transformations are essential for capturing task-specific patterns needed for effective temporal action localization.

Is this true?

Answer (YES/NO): NO